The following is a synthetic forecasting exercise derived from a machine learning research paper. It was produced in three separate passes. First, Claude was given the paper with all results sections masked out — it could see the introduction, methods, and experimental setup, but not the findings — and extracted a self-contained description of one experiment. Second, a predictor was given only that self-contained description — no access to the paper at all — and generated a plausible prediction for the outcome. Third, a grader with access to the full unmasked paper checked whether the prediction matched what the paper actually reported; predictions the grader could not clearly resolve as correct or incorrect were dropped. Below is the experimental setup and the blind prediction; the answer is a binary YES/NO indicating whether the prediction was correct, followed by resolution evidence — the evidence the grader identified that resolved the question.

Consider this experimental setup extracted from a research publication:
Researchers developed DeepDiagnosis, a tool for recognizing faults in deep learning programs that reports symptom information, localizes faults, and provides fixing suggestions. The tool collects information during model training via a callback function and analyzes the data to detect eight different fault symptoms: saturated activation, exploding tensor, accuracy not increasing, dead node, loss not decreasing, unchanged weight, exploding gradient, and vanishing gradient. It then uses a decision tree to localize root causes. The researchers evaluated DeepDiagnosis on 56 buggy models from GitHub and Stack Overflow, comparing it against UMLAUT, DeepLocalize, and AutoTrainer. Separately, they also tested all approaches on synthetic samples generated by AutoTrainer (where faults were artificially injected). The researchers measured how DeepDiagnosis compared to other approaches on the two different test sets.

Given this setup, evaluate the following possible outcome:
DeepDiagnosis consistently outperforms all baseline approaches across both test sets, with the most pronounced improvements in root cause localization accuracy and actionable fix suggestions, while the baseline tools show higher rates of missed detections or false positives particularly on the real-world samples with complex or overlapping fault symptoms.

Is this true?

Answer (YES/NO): NO